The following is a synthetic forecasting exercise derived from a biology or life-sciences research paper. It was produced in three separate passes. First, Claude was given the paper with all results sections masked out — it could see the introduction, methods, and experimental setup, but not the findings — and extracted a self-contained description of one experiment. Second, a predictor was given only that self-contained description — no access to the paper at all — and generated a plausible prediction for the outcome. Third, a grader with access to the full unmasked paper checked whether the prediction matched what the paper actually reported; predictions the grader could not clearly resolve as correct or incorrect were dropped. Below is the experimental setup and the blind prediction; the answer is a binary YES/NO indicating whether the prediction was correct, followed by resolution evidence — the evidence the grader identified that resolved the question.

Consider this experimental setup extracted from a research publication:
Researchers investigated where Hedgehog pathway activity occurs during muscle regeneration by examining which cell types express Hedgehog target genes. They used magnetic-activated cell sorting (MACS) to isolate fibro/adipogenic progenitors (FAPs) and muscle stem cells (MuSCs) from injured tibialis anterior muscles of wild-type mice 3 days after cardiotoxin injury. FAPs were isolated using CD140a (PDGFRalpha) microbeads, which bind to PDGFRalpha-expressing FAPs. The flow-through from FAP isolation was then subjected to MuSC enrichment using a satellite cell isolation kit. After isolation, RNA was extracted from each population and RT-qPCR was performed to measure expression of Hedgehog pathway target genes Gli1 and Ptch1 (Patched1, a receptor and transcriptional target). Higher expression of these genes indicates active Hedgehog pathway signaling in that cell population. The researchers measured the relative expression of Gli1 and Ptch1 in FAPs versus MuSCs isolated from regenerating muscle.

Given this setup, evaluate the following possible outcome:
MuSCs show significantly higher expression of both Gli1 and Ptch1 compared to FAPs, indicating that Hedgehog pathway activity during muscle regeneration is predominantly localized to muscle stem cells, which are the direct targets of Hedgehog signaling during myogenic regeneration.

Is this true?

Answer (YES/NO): NO